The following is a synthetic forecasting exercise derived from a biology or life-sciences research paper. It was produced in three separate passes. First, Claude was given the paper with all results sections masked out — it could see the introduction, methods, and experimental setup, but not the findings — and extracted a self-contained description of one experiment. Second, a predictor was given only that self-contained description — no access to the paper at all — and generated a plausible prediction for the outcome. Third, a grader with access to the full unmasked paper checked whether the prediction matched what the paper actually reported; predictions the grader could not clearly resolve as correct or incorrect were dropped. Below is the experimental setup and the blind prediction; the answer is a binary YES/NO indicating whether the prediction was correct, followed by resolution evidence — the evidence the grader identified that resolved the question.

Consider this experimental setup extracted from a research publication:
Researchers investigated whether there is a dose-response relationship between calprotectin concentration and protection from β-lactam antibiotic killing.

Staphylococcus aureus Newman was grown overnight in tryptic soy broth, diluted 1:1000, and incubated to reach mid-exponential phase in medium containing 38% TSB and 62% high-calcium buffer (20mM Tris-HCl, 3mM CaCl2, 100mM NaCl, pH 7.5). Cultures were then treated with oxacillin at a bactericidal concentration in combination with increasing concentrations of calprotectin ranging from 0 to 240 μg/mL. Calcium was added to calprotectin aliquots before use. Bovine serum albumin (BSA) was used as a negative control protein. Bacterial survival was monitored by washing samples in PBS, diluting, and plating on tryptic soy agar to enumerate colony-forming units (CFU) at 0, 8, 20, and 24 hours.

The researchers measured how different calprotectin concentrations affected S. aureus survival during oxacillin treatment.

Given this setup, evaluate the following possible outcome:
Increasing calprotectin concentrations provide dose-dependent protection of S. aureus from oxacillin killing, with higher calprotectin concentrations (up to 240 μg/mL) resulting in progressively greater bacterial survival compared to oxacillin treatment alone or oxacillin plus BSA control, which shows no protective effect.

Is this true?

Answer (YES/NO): YES